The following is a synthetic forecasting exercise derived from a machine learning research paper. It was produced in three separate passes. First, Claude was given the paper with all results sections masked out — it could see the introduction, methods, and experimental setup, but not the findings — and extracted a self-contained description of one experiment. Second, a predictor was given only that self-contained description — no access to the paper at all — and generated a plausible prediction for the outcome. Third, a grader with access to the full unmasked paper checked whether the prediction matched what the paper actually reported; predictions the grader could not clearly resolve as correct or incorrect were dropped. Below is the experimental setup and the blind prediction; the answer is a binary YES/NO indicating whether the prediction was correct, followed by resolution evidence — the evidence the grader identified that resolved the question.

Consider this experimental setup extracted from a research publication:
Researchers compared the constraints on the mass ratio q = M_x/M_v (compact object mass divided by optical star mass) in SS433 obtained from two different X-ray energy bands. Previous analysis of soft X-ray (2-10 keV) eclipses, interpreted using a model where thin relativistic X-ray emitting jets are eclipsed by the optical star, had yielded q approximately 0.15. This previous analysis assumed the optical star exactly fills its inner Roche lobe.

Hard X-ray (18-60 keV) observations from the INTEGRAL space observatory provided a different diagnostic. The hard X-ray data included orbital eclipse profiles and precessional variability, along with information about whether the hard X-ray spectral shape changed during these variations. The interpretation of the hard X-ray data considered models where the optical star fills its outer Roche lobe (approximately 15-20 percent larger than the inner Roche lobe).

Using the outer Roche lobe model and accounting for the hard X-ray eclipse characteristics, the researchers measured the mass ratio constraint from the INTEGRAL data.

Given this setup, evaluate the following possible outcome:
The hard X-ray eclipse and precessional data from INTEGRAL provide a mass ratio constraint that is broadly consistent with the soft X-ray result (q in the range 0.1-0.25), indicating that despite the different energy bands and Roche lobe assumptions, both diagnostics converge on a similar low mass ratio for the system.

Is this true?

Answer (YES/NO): NO